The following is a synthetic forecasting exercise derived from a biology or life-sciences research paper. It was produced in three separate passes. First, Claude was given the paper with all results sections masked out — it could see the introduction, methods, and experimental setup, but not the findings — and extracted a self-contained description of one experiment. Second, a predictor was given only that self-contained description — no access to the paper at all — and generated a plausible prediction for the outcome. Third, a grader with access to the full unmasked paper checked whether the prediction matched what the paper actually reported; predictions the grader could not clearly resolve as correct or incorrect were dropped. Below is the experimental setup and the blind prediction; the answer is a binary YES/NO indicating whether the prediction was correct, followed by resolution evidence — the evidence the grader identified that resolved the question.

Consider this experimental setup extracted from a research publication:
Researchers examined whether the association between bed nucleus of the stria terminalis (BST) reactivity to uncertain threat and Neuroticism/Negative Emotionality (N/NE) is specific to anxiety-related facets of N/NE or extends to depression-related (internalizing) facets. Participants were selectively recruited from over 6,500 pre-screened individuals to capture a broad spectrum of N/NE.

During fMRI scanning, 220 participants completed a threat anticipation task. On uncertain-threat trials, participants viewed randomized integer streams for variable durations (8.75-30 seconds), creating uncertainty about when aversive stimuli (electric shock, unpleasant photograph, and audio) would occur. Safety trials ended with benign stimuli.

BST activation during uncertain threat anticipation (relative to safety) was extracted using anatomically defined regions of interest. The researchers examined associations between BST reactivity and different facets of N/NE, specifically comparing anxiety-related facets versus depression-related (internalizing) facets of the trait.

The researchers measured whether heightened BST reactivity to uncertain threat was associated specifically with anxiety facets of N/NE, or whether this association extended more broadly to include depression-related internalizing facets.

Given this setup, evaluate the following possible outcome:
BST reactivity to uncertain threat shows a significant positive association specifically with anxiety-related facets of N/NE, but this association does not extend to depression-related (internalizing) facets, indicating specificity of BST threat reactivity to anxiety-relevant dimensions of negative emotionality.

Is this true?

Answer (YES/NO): NO